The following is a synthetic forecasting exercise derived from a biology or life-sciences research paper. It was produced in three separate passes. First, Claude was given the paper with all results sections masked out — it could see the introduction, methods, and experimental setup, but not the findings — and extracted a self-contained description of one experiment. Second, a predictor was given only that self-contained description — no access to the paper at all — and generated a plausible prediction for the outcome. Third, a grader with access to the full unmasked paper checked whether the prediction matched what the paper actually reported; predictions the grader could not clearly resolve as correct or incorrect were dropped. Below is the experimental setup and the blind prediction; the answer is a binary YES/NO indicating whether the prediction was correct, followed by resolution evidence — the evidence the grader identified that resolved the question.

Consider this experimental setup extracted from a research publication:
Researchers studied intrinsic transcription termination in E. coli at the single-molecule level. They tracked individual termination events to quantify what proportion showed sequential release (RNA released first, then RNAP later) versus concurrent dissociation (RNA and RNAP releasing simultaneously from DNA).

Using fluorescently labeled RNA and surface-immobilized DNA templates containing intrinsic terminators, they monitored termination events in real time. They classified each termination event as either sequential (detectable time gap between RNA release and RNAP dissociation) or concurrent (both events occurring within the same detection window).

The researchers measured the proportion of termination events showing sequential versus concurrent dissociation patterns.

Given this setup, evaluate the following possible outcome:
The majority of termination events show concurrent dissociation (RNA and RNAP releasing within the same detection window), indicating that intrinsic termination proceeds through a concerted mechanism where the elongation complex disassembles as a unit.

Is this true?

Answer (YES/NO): NO